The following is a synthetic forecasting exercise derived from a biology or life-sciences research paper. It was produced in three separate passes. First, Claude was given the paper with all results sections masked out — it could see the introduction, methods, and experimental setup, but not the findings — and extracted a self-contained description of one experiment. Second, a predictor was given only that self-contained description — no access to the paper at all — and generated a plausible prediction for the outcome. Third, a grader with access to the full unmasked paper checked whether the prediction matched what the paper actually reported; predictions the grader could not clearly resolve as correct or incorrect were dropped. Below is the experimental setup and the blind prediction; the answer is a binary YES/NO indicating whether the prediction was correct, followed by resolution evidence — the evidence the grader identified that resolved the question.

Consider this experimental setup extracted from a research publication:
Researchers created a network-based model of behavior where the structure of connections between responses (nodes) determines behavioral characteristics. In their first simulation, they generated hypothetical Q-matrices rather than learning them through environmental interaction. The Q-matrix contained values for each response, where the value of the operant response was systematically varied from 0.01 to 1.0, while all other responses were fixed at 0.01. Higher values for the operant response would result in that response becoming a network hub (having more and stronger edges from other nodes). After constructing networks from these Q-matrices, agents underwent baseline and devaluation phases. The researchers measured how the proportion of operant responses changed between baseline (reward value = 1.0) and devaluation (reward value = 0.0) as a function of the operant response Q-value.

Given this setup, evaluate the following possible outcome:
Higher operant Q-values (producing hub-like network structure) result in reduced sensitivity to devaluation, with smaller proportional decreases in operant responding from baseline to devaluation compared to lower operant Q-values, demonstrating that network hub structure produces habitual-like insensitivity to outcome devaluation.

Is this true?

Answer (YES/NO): YES